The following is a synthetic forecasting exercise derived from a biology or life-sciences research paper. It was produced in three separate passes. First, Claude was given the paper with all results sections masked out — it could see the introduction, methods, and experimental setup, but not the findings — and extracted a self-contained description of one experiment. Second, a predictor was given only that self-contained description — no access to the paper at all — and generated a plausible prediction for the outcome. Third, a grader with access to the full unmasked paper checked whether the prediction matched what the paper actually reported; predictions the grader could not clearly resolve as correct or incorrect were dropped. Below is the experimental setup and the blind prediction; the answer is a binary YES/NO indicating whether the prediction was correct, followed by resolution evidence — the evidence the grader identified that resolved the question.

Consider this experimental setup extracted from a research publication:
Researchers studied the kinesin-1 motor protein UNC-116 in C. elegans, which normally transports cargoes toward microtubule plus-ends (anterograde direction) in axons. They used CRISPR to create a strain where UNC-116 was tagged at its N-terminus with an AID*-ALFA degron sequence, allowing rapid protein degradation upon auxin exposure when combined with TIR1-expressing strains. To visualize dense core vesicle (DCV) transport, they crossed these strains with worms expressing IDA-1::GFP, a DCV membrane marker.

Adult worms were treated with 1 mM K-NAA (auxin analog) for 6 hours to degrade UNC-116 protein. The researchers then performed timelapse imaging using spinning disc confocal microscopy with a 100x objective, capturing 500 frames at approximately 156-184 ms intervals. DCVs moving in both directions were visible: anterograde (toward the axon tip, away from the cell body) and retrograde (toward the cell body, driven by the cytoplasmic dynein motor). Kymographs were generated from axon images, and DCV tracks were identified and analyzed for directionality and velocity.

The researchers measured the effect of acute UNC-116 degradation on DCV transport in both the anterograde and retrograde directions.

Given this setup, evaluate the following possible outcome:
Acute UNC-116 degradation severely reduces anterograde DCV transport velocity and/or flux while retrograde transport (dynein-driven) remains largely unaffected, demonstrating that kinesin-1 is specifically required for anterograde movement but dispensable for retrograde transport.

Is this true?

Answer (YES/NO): NO